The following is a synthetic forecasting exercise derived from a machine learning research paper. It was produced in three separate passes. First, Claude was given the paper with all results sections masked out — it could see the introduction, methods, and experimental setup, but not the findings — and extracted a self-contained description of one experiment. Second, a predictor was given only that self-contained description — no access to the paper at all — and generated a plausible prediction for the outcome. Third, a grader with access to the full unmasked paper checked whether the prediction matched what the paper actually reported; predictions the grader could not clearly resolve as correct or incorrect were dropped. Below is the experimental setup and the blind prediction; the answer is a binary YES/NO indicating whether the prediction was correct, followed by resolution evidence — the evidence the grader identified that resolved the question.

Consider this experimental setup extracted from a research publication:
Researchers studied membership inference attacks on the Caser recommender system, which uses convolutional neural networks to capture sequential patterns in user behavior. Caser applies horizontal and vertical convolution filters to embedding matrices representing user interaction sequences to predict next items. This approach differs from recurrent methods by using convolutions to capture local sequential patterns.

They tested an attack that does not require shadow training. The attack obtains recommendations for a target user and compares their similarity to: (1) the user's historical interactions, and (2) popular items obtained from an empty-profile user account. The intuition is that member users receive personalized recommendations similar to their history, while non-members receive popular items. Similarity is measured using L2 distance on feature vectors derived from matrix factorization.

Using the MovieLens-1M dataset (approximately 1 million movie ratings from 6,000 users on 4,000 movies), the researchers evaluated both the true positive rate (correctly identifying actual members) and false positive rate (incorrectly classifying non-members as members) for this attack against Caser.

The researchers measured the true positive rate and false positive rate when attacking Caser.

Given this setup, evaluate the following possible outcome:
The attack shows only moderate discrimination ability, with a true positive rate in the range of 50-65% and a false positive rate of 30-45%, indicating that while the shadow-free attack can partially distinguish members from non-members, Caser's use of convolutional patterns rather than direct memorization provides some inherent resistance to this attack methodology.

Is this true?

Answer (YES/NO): NO